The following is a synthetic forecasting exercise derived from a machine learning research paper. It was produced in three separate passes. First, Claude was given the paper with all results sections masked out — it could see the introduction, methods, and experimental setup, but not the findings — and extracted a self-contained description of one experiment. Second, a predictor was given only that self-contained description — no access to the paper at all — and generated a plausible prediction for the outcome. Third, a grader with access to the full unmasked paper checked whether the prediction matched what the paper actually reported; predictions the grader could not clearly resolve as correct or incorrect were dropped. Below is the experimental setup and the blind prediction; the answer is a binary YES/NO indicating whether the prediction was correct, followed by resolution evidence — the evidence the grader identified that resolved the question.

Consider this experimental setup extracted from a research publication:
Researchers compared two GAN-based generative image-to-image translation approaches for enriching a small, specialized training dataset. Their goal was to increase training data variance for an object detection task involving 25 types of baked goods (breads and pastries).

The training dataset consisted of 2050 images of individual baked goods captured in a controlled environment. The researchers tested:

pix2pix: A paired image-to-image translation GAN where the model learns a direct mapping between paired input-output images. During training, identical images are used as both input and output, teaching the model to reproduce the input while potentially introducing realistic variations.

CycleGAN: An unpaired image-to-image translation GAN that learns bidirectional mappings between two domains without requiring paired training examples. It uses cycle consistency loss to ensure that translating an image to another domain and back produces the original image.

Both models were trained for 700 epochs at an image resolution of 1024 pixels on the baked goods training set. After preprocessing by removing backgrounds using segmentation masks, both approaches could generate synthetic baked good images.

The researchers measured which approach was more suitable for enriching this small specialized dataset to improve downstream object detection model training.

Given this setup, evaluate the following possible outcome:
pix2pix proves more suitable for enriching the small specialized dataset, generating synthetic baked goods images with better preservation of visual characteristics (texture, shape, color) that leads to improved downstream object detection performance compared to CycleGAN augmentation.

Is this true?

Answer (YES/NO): YES